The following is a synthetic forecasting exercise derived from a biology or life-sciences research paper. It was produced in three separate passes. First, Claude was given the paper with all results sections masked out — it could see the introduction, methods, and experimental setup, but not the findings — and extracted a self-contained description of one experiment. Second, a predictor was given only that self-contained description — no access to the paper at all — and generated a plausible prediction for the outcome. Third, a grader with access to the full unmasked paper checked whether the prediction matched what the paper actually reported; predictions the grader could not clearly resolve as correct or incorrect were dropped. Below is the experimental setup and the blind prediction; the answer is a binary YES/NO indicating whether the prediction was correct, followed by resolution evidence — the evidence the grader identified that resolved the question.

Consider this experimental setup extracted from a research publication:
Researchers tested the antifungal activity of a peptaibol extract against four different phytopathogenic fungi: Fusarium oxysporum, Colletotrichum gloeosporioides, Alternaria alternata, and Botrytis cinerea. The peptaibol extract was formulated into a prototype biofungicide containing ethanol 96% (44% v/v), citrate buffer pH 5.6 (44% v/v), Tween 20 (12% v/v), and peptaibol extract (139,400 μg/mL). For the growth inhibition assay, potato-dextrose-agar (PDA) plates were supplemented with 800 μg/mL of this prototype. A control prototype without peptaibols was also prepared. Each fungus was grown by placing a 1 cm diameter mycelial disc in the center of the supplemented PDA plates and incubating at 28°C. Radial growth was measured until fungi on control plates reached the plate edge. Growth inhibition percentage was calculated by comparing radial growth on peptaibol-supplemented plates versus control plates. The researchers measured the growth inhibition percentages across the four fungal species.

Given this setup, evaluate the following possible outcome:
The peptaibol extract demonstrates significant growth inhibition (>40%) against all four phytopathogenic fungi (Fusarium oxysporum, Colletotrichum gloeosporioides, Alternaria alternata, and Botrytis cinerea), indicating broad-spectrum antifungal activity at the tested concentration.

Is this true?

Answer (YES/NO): NO